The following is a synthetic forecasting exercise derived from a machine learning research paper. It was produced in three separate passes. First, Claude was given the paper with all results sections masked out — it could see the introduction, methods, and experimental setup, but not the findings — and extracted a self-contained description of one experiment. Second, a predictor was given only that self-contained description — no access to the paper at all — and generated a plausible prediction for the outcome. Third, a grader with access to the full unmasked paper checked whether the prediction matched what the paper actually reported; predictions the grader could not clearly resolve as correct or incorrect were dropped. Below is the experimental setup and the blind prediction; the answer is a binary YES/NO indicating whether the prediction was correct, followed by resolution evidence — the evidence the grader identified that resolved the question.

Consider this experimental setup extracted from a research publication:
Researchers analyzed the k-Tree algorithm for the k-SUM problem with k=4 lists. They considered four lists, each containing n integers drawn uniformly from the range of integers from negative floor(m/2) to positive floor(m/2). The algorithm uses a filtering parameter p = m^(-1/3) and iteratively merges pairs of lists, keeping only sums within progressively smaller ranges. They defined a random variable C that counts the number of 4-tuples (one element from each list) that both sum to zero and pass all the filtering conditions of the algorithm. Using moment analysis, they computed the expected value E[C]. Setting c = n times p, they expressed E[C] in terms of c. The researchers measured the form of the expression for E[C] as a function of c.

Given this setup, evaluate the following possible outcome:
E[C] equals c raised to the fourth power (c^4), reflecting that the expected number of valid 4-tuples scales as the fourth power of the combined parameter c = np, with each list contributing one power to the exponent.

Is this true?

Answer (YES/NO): YES